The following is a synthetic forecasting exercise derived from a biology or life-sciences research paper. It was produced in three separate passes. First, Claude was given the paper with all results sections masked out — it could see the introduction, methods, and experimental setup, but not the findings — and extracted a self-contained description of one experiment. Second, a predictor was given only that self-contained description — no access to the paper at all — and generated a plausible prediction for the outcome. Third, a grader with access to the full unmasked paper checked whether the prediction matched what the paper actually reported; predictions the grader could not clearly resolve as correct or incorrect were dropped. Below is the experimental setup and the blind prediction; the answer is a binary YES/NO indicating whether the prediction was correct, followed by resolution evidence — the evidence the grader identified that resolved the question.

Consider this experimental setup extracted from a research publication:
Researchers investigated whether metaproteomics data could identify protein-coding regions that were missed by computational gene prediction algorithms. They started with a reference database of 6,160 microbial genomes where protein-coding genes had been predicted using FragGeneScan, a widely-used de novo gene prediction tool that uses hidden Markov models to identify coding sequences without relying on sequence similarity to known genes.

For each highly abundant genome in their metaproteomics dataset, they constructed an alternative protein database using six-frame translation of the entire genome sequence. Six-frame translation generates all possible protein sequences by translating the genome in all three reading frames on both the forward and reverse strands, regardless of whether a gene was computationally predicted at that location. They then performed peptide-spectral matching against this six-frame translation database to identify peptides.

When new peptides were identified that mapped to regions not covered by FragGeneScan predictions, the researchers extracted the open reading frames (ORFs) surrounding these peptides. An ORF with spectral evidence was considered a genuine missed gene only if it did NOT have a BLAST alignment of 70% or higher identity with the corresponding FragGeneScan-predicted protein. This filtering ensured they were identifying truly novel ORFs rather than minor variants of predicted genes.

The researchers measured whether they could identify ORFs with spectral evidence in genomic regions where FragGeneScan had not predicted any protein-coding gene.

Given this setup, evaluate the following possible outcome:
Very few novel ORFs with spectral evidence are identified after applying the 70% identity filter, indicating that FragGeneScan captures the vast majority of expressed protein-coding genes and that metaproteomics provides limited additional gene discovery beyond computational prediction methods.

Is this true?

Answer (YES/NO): NO